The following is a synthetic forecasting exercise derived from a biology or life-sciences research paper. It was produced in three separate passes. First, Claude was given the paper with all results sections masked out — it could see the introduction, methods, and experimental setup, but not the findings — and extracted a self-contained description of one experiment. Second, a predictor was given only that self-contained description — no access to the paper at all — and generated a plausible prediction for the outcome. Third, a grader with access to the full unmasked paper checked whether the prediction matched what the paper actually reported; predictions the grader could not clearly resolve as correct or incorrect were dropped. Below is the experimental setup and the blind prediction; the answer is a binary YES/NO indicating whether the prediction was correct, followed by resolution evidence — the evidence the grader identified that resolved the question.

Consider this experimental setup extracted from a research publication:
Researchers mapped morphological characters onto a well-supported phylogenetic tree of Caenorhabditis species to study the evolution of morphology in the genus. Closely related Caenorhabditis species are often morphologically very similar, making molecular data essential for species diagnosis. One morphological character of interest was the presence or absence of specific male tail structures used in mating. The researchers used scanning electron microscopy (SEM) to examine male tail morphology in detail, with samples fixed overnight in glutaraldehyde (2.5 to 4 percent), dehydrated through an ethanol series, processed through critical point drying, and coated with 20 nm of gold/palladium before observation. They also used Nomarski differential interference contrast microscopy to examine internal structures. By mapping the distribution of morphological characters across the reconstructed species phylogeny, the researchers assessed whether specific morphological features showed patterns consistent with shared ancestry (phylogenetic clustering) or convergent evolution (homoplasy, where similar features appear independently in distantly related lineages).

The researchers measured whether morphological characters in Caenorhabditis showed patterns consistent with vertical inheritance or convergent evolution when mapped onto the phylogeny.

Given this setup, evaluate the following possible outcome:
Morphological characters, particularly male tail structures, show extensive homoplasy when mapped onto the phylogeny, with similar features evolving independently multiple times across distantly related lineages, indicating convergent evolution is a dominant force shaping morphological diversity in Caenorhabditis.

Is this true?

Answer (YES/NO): YES